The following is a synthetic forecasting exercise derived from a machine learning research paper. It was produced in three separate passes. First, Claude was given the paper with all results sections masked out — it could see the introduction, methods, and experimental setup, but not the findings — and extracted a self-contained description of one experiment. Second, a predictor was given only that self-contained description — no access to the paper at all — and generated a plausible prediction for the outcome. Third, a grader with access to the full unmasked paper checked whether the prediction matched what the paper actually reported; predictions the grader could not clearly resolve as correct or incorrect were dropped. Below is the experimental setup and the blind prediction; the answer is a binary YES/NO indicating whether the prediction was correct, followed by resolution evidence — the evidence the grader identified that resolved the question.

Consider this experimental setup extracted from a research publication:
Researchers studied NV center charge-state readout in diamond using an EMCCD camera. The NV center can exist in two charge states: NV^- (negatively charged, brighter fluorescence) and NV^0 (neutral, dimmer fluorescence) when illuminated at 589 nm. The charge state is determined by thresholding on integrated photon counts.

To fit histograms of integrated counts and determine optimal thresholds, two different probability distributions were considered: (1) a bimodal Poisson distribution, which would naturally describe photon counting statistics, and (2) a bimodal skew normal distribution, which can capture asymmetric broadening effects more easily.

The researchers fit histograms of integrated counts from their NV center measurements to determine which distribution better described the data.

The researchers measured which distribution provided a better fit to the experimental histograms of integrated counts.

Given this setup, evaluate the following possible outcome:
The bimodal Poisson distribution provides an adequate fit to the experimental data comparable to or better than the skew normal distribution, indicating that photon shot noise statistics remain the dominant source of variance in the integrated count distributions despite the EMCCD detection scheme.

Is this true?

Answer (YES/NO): NO